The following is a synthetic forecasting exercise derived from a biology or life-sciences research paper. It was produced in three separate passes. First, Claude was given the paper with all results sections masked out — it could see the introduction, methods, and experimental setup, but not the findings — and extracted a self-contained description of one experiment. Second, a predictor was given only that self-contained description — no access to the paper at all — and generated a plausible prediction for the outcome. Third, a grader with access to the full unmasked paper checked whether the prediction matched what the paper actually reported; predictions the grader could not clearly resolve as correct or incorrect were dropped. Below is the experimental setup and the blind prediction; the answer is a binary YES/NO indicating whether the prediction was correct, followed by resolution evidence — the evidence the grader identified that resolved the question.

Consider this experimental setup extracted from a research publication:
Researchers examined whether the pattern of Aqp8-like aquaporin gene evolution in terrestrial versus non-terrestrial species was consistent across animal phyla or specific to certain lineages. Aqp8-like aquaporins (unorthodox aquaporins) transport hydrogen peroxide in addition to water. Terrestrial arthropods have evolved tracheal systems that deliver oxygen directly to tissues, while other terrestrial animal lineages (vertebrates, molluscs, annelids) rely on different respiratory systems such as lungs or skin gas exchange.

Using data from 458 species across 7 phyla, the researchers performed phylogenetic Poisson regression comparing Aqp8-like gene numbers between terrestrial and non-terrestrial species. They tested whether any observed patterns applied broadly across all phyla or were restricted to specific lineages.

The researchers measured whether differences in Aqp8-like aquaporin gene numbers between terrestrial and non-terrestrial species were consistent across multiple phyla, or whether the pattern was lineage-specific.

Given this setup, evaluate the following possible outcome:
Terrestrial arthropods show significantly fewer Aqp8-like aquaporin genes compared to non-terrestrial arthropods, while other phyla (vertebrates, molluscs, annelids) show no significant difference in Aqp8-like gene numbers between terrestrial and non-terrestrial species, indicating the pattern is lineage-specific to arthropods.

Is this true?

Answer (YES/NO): NO